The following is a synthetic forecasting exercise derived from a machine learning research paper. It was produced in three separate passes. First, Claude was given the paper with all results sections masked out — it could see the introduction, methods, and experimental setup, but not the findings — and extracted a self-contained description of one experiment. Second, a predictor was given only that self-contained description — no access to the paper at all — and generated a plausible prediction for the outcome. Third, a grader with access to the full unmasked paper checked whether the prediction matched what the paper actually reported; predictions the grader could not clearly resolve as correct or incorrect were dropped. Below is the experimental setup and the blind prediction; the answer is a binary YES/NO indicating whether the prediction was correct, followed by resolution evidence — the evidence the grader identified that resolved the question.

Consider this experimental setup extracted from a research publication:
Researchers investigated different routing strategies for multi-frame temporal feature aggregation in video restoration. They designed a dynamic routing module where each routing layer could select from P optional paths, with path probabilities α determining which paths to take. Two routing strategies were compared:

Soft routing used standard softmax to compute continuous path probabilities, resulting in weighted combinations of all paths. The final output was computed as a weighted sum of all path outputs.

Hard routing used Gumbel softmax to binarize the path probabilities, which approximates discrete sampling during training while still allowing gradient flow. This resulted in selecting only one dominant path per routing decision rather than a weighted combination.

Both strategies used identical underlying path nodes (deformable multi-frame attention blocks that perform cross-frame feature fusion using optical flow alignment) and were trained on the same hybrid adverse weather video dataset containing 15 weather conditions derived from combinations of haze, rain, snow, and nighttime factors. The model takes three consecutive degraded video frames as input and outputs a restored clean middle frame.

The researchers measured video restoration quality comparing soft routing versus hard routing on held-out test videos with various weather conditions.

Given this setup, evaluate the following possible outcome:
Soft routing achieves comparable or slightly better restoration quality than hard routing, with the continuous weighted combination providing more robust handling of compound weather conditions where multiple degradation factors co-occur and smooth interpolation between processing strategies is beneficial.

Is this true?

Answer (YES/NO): YES